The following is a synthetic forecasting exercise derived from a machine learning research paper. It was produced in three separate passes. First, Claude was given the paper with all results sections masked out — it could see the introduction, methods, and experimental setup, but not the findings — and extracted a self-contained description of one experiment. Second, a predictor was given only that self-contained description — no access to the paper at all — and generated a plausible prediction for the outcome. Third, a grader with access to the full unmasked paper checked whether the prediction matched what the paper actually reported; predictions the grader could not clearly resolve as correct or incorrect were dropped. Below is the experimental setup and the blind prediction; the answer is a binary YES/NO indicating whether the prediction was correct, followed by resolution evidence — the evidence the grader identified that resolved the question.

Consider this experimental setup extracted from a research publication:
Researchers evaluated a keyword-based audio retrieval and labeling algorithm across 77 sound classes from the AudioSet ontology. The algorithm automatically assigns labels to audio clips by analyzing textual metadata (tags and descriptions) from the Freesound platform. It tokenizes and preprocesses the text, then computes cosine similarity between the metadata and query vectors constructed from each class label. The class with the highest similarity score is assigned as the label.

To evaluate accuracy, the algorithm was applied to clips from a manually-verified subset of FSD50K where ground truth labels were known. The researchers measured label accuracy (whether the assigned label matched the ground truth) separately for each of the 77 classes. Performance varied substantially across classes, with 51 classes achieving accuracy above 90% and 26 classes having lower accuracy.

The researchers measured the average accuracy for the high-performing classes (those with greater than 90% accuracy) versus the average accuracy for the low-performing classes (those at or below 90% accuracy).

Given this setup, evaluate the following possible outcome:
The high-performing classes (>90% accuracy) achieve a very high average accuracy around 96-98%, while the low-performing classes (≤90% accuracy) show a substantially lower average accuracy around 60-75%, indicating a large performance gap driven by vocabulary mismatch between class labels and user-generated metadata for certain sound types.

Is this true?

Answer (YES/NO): YES